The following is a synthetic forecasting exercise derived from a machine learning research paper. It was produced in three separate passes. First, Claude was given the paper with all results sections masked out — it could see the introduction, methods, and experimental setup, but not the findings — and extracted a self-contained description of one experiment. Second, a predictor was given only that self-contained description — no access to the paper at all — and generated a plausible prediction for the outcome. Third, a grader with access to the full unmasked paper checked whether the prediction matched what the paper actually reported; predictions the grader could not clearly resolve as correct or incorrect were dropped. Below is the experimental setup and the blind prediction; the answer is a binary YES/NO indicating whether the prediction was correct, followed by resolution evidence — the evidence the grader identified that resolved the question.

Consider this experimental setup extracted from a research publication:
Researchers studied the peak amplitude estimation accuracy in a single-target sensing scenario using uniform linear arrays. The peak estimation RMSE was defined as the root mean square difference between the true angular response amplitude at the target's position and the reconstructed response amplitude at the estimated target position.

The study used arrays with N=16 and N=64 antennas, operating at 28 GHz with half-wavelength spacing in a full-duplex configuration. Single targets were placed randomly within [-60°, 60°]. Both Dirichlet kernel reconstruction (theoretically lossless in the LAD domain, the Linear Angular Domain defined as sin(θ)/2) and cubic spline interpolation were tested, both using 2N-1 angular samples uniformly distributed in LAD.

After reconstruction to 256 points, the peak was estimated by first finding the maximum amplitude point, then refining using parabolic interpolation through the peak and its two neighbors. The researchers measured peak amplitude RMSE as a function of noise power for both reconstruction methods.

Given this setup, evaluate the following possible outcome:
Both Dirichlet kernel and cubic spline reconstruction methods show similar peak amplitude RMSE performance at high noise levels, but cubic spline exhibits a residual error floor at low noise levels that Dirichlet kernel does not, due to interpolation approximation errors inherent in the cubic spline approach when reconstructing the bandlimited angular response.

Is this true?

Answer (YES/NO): YES